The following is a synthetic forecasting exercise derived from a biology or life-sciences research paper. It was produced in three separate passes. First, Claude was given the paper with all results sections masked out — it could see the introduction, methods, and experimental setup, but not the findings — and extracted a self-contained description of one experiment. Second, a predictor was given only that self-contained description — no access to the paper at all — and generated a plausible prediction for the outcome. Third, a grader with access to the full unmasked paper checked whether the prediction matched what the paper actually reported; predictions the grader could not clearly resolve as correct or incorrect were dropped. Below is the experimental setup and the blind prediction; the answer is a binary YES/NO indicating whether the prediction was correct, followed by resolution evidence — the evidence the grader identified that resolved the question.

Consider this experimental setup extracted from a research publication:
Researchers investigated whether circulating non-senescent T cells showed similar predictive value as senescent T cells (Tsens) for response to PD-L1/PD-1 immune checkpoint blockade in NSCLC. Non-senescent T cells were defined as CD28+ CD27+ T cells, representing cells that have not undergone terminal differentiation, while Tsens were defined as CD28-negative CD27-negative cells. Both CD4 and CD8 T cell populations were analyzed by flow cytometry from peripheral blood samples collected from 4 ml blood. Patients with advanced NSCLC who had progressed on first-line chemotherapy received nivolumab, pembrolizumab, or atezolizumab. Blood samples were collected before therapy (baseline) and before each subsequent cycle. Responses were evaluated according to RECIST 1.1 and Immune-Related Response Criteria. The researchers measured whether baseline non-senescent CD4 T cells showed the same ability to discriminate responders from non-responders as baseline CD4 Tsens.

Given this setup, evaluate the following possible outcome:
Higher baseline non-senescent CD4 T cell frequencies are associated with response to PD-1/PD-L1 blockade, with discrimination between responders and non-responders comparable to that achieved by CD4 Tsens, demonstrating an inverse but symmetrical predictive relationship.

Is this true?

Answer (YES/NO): NO